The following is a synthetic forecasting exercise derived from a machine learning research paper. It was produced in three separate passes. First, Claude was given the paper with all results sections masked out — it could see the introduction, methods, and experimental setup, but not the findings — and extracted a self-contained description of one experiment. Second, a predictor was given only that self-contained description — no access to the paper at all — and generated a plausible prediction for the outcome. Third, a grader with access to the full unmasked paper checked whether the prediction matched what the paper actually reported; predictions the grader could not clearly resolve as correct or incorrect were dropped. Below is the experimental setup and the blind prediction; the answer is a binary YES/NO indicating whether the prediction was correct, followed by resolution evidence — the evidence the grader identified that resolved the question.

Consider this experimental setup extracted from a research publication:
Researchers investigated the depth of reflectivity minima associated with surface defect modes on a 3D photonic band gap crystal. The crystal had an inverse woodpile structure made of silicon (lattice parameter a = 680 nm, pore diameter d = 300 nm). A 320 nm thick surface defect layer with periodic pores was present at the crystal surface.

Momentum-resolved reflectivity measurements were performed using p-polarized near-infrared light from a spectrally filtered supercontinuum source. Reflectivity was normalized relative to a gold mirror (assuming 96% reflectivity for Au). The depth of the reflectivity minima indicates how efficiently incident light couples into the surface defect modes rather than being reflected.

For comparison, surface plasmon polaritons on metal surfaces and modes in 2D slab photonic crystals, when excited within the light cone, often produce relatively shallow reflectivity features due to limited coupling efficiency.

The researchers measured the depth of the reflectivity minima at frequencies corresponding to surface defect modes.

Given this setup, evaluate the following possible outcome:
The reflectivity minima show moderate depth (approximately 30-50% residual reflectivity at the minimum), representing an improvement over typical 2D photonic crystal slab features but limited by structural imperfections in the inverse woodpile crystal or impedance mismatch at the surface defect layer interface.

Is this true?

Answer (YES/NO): NO